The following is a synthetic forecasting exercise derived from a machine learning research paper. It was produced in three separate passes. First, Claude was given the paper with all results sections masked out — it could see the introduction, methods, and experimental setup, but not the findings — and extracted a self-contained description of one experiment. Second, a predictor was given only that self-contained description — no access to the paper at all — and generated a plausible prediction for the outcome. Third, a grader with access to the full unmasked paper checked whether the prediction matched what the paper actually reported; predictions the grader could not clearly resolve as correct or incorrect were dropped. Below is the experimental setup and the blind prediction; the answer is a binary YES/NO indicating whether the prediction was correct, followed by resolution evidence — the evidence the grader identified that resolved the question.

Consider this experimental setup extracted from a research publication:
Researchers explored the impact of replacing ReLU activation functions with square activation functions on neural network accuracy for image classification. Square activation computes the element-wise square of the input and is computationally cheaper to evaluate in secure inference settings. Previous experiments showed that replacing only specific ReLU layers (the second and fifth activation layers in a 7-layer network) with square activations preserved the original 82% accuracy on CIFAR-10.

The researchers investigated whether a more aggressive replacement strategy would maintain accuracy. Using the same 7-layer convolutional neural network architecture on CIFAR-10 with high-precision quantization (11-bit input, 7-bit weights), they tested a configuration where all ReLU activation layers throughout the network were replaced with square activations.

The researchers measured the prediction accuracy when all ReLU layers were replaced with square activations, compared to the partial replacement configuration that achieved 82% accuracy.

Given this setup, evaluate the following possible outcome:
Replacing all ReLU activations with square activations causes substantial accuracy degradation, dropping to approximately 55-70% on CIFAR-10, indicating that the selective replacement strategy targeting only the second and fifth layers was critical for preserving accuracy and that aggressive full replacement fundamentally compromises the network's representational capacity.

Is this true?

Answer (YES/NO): NO